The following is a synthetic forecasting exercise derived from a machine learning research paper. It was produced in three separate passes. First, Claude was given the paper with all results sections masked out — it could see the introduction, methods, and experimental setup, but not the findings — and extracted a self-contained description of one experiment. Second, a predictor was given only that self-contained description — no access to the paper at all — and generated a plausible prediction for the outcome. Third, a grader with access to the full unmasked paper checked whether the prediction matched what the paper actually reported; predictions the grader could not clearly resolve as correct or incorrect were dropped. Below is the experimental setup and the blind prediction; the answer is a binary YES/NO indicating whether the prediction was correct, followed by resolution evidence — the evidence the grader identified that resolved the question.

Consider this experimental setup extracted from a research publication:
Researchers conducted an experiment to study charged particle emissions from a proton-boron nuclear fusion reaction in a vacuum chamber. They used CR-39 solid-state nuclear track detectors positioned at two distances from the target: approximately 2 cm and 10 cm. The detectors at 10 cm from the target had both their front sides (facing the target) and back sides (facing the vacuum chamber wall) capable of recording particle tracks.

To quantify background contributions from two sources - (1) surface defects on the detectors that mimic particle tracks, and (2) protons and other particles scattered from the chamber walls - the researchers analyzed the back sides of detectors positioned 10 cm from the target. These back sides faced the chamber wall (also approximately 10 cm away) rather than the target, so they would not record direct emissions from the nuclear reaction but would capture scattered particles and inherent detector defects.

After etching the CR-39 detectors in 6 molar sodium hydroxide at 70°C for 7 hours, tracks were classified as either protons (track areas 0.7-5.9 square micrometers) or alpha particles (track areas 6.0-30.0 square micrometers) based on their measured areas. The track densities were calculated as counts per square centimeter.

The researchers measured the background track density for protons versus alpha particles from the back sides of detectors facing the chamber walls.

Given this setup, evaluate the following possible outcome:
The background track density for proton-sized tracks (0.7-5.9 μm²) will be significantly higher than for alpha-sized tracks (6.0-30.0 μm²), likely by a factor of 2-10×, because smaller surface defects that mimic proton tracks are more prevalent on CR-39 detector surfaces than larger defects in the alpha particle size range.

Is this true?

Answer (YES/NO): NO